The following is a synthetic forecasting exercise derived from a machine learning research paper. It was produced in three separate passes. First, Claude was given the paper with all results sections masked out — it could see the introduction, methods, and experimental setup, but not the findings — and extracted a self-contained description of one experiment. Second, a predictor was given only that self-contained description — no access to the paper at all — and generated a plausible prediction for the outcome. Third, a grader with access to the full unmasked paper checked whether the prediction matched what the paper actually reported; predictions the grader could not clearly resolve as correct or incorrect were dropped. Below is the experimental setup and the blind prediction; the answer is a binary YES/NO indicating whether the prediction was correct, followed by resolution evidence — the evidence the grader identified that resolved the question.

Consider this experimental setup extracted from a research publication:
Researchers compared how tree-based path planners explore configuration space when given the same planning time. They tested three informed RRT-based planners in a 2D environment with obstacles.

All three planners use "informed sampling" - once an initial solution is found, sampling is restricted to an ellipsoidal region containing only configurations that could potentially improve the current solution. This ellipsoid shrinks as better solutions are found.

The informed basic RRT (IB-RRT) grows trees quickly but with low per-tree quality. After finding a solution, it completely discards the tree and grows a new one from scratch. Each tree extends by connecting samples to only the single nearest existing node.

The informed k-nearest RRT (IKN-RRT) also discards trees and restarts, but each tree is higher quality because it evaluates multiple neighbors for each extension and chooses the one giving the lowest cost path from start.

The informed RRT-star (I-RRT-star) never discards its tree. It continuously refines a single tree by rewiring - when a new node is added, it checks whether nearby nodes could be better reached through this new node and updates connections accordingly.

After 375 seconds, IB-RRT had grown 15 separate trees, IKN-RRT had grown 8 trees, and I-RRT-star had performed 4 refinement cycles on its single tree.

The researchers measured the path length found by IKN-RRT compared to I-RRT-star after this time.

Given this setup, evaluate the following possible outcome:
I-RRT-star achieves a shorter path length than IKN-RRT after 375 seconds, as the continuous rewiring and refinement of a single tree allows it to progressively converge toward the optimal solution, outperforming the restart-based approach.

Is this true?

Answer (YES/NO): YES